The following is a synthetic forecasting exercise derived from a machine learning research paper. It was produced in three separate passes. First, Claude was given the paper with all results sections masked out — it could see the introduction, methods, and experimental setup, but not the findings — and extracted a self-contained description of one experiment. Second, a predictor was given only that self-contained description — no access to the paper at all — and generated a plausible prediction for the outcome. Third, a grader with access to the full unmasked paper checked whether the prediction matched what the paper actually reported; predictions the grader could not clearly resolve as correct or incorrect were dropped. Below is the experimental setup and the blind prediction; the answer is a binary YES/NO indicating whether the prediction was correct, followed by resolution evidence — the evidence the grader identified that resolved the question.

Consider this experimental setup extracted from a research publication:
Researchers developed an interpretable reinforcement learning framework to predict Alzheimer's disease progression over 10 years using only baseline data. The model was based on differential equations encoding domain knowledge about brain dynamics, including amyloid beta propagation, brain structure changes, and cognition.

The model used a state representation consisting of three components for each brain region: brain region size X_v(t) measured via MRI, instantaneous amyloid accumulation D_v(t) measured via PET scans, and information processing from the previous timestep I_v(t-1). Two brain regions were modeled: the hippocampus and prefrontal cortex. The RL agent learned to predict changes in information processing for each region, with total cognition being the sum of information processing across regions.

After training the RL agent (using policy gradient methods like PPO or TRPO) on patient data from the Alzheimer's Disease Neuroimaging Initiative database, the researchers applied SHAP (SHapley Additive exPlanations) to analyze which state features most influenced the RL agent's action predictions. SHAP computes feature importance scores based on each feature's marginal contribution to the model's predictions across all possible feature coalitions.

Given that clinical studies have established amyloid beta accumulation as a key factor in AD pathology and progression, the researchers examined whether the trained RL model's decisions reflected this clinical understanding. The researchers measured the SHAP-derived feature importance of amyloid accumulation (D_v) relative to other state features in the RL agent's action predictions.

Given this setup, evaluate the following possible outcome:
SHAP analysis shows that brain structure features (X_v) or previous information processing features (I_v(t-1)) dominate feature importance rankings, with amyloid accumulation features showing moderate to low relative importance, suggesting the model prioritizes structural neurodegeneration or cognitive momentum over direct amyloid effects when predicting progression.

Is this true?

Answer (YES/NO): YES